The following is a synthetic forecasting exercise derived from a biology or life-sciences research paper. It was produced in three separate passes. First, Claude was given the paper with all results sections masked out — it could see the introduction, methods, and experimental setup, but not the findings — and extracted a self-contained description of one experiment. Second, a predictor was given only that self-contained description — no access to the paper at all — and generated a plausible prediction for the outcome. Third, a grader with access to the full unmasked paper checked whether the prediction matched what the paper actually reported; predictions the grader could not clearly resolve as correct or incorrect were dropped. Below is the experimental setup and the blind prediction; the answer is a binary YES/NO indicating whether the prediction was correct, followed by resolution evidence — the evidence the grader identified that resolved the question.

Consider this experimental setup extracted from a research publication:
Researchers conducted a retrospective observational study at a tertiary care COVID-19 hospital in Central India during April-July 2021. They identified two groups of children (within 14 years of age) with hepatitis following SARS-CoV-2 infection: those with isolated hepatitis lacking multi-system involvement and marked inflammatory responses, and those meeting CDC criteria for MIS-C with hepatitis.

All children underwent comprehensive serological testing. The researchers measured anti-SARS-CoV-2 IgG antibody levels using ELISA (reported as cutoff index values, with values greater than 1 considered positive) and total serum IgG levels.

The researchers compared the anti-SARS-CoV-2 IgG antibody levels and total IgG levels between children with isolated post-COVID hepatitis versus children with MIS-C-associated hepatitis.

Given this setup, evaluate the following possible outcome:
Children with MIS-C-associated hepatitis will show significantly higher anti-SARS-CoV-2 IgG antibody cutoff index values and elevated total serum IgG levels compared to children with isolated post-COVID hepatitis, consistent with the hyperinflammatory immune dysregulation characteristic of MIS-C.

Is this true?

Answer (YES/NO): NO